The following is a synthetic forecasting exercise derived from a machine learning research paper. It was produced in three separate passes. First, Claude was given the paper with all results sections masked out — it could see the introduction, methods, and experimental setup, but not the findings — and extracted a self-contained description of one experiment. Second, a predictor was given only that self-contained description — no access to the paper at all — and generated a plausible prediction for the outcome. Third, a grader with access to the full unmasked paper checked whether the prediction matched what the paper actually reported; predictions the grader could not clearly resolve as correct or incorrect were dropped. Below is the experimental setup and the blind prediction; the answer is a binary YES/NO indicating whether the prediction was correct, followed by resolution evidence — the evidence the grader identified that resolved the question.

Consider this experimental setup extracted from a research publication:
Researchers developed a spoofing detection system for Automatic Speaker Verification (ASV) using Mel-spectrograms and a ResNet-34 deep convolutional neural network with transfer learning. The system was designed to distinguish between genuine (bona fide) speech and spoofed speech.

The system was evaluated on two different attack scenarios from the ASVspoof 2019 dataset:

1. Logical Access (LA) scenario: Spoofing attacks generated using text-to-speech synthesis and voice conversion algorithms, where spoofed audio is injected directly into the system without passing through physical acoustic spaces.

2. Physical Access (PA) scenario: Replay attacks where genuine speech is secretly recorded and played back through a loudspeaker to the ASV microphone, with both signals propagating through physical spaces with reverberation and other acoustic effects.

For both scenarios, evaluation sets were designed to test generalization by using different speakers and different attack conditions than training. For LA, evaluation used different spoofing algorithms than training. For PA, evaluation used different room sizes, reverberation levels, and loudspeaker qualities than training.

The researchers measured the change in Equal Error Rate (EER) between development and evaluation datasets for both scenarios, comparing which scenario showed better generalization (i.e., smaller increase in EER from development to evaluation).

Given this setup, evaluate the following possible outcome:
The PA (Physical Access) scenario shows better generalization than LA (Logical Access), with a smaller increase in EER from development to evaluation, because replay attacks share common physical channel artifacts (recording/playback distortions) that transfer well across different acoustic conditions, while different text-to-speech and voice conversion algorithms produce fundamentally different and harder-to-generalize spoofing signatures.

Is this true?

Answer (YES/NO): YES